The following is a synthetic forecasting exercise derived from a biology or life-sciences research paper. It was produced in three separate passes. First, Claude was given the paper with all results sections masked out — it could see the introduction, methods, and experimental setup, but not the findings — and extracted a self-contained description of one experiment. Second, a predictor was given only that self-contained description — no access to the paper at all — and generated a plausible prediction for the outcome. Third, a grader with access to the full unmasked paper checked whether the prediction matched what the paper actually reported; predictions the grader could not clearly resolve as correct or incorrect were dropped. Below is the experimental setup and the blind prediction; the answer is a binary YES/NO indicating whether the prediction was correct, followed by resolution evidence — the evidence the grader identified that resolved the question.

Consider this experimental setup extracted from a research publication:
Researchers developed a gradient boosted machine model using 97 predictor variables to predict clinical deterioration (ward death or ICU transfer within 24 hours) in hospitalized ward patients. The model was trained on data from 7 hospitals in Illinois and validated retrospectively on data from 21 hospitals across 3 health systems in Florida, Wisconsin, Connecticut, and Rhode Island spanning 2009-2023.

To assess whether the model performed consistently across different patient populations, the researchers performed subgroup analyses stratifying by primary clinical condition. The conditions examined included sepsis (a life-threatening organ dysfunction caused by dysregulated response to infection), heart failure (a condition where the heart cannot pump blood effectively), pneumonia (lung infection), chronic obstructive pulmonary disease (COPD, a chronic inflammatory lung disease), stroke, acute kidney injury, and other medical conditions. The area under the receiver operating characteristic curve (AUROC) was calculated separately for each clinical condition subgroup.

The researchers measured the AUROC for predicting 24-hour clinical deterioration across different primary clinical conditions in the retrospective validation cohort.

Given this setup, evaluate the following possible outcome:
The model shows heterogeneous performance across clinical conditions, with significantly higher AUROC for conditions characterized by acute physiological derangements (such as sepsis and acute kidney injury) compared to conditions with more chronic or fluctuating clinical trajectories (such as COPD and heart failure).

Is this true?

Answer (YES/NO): NO